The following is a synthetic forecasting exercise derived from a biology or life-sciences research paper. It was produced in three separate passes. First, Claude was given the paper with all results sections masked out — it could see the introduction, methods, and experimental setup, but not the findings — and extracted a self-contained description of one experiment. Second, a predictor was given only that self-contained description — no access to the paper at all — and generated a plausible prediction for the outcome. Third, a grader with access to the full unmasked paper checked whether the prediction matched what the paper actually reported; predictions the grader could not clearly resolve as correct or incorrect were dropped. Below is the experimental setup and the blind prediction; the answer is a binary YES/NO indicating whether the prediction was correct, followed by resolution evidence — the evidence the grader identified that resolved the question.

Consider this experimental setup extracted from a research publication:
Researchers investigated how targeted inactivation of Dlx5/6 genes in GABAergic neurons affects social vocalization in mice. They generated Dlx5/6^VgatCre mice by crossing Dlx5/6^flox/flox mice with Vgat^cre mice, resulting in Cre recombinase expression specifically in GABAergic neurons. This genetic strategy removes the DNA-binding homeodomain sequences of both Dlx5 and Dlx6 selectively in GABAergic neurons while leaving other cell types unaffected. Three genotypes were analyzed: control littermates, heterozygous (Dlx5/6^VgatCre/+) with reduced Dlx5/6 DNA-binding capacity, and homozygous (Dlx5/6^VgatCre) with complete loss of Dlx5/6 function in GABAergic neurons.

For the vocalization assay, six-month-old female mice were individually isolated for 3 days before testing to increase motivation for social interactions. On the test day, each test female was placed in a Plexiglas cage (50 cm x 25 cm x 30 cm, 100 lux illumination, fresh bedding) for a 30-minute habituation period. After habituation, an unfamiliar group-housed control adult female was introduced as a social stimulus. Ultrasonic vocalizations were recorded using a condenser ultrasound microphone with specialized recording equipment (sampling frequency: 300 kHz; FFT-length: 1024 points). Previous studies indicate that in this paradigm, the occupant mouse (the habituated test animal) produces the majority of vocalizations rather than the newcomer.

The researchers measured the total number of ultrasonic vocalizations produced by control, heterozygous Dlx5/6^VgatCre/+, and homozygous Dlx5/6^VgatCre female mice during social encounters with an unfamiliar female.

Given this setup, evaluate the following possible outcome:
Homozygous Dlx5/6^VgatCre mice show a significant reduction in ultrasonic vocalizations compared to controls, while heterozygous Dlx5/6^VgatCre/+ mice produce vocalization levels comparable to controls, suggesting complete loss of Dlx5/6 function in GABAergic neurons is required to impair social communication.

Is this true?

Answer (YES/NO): NO